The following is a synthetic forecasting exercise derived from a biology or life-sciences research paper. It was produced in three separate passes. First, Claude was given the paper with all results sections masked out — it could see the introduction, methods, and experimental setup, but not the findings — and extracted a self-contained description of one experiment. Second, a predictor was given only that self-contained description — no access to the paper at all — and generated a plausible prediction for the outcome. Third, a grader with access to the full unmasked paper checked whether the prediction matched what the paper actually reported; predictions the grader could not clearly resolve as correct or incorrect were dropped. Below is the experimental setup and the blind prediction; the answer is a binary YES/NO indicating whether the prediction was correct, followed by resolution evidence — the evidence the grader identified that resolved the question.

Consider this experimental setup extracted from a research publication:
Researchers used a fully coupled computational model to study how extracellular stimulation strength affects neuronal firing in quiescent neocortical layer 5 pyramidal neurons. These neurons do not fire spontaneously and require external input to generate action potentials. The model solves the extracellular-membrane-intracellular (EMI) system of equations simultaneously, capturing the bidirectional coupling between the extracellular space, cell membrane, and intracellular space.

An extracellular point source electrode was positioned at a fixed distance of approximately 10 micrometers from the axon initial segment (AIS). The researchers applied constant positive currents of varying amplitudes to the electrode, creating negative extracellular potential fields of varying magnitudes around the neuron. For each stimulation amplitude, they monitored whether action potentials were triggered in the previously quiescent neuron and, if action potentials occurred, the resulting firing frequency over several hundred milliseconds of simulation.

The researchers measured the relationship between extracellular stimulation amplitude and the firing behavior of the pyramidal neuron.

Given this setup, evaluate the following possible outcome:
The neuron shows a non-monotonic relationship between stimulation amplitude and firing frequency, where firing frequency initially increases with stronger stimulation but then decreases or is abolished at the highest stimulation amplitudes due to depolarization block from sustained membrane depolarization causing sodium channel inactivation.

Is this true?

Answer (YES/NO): NO